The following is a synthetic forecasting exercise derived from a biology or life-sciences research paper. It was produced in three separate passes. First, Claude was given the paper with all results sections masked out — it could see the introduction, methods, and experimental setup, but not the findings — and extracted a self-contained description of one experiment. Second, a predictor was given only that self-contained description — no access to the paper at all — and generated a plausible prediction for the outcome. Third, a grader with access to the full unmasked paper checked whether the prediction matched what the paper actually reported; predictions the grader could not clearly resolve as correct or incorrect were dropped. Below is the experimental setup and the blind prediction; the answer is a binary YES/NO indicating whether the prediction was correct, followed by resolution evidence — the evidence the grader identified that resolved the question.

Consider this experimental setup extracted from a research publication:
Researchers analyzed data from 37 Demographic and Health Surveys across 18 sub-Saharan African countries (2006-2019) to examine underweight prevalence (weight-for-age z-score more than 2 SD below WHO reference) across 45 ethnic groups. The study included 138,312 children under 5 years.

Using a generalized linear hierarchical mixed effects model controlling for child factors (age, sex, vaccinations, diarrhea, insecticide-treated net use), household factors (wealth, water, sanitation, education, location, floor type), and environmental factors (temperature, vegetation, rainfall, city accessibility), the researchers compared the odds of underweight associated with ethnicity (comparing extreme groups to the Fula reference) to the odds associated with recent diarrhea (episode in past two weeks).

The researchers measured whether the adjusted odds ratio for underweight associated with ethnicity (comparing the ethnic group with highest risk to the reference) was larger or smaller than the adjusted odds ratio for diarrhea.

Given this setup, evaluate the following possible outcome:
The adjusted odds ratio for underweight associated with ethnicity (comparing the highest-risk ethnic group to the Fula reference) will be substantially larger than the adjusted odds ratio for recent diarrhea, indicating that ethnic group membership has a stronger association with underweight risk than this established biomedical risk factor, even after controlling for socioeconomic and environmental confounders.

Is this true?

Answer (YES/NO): NO